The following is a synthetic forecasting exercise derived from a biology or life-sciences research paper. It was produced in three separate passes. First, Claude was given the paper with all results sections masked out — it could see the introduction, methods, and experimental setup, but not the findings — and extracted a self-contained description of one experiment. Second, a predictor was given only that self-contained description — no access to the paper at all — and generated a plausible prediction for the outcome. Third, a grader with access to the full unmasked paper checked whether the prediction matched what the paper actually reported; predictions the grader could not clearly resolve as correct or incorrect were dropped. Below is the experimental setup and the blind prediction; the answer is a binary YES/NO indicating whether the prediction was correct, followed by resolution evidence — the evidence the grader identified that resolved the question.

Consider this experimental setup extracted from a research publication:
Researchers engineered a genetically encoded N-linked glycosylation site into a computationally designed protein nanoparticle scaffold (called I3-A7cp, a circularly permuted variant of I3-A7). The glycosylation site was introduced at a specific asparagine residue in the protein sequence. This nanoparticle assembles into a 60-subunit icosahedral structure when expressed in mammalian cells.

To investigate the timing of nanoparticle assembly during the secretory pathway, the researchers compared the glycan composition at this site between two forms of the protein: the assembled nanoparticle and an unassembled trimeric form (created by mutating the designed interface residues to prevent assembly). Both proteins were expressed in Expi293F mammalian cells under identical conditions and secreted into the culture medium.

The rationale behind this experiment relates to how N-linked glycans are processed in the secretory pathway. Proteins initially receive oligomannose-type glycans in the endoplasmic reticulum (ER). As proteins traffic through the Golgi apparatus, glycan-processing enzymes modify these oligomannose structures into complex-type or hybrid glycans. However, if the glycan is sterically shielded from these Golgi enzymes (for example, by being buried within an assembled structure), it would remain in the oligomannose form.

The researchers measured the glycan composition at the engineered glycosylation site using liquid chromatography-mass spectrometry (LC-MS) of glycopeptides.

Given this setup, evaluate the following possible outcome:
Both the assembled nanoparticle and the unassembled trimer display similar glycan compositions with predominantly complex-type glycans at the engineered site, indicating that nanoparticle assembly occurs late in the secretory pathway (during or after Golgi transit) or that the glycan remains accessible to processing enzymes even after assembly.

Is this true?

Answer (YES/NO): NO